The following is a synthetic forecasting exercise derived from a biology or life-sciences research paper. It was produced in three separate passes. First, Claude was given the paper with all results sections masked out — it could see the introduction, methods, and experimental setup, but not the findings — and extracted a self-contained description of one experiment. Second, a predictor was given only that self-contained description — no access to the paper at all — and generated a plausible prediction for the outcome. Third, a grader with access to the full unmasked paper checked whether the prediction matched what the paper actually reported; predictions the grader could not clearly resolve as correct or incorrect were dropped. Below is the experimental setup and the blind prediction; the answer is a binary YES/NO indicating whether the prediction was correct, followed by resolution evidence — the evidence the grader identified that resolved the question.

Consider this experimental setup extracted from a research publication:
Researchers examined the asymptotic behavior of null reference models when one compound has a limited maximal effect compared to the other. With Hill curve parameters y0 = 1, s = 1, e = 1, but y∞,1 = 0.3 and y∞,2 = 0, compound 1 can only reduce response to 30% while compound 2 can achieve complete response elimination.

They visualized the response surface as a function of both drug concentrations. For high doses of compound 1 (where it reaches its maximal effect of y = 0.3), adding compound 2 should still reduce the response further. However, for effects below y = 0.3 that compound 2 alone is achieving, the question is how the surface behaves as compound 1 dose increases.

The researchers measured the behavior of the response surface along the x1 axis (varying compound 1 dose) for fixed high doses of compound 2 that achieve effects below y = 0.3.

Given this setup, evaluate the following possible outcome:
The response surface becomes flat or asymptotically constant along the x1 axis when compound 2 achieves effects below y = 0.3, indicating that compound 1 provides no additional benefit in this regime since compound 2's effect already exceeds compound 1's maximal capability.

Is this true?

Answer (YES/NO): YES